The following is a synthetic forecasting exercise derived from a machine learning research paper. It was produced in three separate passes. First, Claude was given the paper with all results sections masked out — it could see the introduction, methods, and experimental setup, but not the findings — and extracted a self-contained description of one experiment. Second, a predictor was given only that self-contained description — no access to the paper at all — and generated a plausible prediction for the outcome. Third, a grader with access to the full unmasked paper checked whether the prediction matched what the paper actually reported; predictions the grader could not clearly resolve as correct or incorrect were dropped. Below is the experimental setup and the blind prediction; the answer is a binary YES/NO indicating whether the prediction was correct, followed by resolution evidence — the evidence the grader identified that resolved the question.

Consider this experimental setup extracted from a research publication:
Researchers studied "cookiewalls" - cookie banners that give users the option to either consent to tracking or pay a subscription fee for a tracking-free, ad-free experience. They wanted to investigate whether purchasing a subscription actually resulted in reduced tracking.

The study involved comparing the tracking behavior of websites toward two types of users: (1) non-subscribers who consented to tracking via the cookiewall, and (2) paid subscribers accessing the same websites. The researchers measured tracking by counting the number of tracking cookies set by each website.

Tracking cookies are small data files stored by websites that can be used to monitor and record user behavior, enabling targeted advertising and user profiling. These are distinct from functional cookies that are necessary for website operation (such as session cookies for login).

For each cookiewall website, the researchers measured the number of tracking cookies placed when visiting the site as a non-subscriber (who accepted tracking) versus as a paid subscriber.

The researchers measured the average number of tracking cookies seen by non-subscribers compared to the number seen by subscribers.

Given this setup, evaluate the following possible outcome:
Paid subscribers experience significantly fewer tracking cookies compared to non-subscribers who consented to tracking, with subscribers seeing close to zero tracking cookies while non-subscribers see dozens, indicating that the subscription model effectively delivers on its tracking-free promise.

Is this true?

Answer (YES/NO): YES